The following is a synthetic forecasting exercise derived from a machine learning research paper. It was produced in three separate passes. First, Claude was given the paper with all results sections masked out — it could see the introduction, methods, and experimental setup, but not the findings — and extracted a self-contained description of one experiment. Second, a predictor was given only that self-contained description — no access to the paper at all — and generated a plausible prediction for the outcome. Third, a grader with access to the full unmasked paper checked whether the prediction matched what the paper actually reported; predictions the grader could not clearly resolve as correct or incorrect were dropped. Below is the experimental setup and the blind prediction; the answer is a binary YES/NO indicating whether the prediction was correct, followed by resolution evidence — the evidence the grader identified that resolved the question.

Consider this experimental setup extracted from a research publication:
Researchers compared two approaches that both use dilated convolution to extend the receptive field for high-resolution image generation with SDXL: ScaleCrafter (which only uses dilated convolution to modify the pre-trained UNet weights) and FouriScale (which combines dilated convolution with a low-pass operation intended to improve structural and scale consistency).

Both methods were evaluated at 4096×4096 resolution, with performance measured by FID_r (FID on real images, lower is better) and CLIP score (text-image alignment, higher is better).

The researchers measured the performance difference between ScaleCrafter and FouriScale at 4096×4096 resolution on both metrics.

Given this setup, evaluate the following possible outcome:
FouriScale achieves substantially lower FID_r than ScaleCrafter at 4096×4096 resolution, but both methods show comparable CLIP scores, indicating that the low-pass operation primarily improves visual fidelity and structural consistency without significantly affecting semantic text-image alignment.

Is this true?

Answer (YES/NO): NO